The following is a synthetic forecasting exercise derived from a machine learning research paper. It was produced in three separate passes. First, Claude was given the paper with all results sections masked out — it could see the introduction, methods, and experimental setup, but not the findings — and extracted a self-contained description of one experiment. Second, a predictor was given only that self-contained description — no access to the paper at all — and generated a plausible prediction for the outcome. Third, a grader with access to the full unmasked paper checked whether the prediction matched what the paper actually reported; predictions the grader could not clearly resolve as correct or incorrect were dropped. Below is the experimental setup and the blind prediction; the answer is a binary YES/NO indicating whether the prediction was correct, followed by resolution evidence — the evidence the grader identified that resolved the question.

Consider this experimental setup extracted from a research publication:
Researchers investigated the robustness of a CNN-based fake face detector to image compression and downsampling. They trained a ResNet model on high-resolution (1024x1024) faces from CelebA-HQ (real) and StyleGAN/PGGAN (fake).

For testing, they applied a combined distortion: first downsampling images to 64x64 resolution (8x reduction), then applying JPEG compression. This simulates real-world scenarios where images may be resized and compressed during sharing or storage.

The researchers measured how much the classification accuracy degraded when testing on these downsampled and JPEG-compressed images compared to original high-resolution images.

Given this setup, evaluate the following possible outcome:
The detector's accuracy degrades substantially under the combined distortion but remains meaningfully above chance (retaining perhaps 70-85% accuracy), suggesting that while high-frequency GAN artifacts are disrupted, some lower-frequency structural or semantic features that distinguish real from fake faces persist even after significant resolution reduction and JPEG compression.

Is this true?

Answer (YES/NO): NO